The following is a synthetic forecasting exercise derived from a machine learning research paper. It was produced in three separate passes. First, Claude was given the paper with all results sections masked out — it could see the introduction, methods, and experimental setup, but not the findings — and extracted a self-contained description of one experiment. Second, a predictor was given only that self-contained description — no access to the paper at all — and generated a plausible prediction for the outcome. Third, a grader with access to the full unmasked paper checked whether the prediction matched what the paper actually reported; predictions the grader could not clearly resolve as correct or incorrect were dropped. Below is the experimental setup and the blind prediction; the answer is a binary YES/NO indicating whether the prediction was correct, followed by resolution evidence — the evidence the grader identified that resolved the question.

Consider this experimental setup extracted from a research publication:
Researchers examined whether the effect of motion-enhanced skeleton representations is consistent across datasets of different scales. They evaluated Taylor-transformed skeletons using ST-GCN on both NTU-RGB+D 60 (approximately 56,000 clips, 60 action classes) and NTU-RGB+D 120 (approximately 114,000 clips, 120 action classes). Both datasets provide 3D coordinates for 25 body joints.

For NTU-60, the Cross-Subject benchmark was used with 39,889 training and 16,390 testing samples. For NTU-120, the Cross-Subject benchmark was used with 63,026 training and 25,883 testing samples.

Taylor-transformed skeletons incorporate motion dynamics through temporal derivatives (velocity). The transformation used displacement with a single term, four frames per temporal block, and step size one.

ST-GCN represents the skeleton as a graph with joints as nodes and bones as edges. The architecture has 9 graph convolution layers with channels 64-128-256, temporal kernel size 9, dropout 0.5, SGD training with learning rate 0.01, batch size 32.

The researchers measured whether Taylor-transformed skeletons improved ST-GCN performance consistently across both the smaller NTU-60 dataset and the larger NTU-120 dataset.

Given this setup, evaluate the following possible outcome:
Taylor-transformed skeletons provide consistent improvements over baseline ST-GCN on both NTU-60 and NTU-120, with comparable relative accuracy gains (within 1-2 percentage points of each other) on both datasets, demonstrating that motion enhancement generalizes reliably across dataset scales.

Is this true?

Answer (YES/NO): NO